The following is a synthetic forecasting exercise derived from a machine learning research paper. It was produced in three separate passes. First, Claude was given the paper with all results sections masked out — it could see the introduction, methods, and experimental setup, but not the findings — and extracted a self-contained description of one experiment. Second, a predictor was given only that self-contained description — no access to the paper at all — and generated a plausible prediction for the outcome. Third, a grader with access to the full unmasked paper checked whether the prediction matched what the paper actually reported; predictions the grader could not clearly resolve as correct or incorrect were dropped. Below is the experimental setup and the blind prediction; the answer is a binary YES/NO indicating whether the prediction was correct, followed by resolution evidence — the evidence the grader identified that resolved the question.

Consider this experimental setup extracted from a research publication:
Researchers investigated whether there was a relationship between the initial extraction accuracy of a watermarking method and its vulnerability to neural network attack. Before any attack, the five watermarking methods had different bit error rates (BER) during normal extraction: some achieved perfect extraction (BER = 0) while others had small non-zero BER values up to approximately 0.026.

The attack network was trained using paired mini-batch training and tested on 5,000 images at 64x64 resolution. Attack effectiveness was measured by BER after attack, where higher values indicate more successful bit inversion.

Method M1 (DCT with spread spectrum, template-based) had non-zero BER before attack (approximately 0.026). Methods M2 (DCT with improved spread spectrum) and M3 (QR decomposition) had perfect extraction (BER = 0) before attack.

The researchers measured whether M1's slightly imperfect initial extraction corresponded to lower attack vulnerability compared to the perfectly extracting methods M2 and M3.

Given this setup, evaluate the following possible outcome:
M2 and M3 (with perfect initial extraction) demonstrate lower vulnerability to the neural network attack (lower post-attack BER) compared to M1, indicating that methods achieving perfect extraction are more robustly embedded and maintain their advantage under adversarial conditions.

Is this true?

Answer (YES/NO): NO